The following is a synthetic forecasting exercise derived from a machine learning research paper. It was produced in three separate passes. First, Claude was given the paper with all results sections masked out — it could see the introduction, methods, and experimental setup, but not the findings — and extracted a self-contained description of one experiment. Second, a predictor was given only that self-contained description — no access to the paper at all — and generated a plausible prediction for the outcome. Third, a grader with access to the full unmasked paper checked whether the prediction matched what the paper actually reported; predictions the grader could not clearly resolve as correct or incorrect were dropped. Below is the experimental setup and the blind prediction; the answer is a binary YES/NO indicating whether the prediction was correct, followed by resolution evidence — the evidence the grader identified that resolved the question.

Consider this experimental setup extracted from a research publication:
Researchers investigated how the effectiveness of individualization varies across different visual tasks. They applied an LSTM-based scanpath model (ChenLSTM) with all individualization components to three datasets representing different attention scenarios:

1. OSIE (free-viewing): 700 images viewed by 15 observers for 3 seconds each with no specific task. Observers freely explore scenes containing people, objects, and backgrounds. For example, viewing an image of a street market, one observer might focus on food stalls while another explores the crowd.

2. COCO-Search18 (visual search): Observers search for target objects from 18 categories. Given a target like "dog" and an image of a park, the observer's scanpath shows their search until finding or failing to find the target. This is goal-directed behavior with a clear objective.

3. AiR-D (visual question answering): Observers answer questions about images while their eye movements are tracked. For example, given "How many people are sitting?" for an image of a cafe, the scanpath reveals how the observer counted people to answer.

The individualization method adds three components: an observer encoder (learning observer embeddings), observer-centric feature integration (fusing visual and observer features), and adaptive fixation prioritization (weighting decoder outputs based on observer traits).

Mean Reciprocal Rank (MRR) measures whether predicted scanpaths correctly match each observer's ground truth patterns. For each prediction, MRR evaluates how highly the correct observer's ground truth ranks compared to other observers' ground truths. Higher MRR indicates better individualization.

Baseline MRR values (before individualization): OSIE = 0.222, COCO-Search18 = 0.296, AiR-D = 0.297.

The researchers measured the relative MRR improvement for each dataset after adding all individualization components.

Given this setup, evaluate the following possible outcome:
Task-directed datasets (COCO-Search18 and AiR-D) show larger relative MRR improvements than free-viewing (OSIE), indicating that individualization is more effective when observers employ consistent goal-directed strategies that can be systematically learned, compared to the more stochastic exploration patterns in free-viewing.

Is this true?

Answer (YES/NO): NO